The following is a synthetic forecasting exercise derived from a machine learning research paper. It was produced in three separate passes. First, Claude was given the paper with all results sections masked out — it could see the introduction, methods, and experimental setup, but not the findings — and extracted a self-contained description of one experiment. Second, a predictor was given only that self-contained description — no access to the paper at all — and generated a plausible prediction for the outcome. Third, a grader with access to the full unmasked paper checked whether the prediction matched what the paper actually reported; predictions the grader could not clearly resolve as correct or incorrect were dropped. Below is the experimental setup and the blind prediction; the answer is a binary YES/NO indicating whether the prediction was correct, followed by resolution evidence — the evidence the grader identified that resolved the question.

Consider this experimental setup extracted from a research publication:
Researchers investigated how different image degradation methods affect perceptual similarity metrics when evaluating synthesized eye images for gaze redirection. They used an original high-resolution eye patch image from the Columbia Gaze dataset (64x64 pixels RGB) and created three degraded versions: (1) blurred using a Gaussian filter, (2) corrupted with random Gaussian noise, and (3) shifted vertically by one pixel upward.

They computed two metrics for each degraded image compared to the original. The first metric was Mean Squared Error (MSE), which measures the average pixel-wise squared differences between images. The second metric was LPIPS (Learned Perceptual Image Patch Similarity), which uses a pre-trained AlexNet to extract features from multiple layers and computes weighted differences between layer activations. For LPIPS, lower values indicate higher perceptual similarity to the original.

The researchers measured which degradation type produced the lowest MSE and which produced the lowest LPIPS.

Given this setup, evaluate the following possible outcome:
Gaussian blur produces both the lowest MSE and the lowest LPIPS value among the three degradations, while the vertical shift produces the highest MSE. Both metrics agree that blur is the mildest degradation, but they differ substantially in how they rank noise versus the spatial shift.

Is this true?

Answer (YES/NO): NO